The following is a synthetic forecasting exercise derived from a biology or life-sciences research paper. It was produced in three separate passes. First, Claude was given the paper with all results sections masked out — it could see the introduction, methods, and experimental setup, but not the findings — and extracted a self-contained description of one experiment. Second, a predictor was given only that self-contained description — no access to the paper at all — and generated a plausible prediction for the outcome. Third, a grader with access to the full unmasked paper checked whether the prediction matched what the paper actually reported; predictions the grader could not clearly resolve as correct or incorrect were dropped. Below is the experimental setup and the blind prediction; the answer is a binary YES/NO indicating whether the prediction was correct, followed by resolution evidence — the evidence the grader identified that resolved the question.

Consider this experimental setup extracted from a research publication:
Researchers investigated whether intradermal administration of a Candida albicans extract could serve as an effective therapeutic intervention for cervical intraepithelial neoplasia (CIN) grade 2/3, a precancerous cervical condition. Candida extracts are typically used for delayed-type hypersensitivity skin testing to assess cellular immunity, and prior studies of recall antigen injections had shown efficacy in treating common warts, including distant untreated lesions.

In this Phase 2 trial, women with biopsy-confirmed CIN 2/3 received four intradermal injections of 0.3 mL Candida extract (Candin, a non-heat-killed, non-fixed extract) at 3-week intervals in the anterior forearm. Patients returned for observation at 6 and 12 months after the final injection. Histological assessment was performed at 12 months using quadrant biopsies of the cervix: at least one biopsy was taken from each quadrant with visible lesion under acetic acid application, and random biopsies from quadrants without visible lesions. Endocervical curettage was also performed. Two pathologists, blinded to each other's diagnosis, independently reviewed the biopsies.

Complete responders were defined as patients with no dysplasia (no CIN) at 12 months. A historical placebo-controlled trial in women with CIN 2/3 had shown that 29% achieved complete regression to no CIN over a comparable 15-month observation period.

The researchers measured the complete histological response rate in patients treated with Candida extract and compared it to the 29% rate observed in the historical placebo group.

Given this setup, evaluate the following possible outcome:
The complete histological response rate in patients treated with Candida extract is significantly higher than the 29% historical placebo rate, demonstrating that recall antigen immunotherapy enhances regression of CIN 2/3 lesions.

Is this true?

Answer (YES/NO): YES